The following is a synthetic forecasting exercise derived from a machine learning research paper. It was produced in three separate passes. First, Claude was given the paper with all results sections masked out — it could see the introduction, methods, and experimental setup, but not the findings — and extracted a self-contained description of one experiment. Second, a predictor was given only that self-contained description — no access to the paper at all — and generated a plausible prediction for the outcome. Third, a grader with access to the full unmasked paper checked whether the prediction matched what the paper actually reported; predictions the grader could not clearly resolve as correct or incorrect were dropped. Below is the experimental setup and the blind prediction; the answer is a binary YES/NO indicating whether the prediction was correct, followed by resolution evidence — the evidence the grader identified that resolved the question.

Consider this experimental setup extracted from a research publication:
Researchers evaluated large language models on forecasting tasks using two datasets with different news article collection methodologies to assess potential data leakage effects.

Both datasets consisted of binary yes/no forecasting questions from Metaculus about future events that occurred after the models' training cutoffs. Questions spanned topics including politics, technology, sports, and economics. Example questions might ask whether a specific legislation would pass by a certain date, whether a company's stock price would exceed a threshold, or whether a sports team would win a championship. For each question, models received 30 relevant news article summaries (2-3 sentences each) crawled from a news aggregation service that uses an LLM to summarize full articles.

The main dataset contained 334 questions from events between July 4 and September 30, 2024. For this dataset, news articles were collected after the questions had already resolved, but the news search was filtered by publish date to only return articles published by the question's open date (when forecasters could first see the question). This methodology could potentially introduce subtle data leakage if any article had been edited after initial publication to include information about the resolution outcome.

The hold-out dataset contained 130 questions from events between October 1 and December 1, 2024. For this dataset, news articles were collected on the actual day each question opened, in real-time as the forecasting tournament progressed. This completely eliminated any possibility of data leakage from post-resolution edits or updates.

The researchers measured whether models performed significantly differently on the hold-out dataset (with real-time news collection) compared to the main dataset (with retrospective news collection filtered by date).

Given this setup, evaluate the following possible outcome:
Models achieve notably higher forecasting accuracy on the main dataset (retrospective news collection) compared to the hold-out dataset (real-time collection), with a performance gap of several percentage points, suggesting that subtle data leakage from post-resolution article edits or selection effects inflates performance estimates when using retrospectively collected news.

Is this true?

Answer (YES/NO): NO